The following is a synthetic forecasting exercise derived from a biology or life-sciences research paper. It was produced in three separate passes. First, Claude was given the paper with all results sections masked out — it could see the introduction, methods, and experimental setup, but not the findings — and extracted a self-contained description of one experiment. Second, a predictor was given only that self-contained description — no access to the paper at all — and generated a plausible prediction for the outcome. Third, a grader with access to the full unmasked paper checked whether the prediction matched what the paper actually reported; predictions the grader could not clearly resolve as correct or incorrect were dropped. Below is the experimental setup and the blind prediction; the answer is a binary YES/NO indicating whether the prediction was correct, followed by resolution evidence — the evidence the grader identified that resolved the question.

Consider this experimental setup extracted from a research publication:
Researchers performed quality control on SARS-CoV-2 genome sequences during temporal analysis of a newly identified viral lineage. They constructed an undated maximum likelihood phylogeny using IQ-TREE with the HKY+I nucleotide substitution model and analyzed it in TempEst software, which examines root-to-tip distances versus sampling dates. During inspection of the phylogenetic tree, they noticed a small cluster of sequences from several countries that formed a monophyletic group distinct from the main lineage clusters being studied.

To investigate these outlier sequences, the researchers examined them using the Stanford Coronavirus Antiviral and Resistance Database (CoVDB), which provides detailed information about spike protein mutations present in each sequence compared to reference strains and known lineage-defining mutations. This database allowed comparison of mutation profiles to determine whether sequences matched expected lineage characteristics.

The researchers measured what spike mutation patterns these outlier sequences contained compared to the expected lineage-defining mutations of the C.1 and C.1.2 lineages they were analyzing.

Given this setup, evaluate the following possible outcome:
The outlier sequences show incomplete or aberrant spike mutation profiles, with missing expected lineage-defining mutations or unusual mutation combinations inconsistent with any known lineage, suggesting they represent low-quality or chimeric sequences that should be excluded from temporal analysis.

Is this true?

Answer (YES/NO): NO